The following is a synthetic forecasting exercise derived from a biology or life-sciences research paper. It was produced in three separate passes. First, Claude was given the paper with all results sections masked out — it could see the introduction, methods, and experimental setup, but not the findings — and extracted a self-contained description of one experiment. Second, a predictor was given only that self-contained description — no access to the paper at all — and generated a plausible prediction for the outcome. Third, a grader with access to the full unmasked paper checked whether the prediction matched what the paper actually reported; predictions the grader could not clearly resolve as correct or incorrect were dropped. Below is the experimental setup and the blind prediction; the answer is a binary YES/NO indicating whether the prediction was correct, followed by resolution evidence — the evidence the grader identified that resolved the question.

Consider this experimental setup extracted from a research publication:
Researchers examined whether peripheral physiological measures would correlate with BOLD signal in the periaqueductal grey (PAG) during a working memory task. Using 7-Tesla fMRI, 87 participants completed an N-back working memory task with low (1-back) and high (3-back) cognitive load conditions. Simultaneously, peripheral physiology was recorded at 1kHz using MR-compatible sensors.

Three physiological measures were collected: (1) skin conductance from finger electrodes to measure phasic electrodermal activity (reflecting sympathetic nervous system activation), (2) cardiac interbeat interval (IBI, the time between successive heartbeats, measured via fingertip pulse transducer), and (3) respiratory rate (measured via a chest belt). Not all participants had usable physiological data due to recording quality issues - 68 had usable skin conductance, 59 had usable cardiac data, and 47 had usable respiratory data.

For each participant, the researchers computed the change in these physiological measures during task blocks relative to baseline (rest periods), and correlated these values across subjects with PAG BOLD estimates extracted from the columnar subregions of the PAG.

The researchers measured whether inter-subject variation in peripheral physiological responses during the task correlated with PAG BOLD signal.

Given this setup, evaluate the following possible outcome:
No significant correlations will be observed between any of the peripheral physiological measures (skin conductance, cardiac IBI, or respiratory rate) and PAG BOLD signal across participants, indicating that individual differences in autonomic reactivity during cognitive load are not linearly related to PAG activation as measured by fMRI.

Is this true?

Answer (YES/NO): NO